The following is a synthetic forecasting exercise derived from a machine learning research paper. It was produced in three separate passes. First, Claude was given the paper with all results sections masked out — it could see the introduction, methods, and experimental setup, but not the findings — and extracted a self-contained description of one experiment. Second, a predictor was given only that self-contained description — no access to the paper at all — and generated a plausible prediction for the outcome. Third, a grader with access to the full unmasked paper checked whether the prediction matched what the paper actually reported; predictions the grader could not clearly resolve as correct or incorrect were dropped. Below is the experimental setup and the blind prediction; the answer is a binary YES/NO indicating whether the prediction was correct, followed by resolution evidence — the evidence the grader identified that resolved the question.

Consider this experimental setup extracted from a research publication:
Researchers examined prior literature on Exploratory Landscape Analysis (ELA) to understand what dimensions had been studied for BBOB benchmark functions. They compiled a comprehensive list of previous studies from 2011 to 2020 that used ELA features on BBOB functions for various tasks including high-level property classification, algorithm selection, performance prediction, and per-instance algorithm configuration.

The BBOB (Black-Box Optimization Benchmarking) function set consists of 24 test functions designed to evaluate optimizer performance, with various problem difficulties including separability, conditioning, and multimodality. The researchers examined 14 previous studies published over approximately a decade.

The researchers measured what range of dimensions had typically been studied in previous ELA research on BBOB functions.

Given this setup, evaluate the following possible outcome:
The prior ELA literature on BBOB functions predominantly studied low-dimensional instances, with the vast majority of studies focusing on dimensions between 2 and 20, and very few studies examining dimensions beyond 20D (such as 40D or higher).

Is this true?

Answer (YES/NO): YES